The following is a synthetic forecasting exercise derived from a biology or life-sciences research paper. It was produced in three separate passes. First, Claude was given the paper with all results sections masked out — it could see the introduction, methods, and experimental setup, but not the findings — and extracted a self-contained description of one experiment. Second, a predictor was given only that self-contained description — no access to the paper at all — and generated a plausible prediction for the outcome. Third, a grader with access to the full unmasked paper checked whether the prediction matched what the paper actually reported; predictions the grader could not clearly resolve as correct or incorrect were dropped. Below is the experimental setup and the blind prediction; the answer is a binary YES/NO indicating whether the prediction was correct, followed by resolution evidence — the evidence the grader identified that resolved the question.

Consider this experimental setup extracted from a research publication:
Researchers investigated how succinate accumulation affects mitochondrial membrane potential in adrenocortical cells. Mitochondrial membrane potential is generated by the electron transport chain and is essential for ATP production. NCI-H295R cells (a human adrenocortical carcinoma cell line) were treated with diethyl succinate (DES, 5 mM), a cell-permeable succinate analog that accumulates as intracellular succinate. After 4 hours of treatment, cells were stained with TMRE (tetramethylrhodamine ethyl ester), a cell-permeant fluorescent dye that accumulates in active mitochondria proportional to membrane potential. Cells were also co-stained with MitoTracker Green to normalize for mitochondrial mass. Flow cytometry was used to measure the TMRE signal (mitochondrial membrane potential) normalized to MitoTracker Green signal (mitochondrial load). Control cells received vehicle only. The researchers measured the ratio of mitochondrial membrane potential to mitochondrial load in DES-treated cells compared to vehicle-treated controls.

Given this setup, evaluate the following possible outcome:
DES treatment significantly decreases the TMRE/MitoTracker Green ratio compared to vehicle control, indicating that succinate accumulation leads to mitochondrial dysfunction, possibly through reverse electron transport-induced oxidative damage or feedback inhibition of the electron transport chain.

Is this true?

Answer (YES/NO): YES